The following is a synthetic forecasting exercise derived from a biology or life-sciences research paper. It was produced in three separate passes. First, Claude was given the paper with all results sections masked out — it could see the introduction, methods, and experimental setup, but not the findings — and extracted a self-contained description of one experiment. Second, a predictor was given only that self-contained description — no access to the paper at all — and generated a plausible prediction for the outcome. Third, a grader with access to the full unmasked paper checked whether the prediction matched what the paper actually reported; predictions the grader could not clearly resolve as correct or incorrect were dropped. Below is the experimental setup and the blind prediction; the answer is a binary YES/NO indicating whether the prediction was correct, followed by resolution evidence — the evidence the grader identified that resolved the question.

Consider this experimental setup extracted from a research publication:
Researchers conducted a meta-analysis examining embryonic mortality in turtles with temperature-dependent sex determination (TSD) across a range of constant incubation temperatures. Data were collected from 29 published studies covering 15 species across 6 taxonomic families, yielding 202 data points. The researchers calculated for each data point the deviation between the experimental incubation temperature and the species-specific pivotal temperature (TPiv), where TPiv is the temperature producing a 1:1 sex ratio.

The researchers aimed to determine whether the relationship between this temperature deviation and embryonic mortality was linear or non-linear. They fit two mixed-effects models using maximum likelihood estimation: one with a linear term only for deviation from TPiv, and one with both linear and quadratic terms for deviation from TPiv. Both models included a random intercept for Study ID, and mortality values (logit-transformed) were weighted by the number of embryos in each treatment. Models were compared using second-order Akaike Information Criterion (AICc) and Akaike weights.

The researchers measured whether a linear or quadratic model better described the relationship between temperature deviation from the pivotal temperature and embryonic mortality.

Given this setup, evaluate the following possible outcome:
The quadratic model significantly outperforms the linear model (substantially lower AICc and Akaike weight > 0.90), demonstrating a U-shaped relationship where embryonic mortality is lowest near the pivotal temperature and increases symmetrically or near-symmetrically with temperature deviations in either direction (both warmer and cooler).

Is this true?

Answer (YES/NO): NO